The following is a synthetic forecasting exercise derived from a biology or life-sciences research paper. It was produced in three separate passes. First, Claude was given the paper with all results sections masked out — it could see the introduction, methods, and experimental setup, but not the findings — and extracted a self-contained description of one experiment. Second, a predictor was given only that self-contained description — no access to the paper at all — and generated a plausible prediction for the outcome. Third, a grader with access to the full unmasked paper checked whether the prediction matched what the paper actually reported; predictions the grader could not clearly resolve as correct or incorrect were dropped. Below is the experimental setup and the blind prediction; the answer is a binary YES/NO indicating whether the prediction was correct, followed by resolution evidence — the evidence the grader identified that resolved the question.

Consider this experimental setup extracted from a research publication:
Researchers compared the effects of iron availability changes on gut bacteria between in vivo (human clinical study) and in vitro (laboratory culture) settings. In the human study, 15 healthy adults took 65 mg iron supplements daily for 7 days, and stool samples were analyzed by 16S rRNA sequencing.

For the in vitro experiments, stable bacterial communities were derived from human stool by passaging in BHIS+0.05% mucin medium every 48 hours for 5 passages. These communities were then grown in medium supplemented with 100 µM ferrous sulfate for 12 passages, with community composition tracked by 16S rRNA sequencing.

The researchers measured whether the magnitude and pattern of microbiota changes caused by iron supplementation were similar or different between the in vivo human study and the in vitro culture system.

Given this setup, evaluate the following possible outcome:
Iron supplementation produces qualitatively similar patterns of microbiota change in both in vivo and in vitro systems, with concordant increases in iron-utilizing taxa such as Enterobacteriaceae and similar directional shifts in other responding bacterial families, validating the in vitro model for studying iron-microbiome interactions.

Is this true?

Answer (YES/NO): NO